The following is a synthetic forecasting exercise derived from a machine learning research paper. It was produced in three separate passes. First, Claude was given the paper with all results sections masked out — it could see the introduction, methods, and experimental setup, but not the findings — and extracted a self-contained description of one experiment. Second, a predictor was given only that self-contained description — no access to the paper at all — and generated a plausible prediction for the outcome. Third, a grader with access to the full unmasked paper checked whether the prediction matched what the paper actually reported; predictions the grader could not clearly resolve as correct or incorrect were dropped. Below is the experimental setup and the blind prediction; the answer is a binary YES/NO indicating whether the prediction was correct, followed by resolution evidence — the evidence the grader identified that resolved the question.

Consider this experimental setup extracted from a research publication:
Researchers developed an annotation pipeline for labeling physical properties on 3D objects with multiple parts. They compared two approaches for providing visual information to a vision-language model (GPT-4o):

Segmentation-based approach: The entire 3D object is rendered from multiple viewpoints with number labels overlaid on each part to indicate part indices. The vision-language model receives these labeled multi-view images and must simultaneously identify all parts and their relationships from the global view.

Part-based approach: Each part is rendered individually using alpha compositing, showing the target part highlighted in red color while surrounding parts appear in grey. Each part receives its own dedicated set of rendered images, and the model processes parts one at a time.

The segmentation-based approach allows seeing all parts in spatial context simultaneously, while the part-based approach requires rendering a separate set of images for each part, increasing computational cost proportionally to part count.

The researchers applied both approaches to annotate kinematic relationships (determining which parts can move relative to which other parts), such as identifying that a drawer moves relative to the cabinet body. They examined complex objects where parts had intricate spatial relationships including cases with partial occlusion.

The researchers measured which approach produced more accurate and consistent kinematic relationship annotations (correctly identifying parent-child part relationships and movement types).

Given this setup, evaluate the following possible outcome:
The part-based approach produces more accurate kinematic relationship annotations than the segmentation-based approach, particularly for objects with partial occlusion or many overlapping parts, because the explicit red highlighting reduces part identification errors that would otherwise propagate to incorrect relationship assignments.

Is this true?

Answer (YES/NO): YES